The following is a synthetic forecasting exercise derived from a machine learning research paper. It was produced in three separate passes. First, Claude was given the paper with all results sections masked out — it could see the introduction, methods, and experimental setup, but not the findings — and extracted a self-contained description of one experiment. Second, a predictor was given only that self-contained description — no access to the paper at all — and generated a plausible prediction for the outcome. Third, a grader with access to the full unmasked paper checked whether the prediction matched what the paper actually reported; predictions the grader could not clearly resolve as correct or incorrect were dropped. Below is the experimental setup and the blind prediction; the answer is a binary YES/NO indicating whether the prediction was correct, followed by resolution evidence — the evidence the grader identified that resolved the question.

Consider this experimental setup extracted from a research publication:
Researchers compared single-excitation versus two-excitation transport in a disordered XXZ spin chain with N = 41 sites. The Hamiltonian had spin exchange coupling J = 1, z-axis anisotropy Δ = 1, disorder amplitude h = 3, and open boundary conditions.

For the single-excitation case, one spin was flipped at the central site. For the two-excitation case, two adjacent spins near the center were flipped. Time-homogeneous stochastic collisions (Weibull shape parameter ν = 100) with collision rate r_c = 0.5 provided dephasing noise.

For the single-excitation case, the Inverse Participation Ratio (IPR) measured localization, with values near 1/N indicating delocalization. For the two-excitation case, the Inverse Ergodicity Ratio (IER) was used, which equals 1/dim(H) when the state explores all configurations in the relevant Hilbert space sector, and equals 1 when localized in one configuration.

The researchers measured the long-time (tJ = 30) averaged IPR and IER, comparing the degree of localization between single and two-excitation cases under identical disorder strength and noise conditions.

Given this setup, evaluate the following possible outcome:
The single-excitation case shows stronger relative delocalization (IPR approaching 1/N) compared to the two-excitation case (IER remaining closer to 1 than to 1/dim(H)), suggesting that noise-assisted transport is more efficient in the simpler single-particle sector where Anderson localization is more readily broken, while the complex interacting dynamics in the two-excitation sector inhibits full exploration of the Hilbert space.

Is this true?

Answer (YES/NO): YES